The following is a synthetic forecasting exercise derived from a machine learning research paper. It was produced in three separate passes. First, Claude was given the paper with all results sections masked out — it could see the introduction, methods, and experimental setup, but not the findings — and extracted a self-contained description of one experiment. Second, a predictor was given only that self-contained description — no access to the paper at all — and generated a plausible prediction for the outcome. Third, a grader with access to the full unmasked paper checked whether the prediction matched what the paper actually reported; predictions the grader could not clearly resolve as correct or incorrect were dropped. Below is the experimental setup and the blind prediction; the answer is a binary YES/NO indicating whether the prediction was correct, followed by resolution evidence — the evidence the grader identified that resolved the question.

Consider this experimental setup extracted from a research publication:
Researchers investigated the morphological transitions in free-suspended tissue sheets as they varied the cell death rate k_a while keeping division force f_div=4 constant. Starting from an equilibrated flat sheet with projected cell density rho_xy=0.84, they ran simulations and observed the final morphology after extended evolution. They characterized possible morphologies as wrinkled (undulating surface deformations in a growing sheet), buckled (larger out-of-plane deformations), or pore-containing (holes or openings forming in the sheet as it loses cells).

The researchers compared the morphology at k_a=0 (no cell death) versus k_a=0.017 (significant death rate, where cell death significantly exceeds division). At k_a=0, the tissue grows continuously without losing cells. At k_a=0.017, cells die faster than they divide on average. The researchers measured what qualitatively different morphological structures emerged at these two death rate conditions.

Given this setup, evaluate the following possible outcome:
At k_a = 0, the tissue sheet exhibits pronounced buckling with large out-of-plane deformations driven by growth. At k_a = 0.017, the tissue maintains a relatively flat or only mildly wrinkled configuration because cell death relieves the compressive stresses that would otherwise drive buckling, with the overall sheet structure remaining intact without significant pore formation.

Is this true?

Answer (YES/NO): NO